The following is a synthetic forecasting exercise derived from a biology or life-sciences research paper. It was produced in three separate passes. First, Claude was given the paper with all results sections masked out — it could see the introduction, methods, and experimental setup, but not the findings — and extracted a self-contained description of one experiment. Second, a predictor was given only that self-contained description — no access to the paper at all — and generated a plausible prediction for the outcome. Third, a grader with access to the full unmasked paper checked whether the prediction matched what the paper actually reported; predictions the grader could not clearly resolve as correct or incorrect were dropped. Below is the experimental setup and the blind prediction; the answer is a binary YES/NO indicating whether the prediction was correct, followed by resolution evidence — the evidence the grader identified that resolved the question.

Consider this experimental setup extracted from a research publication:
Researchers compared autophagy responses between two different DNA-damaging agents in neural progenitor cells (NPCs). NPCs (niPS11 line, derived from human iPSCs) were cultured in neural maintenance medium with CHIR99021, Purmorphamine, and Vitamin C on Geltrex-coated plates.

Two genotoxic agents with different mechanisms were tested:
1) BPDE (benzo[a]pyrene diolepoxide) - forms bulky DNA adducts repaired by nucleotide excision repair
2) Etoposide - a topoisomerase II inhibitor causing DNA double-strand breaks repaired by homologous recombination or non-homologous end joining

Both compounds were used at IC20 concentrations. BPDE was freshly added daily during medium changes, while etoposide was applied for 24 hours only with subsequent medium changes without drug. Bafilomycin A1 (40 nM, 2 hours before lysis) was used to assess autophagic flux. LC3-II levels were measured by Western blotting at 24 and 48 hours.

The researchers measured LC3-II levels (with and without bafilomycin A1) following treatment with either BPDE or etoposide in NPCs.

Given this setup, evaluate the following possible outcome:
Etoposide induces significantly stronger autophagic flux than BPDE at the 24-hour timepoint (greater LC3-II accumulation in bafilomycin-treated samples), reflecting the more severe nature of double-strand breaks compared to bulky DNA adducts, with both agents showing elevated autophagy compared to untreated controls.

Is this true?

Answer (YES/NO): NO